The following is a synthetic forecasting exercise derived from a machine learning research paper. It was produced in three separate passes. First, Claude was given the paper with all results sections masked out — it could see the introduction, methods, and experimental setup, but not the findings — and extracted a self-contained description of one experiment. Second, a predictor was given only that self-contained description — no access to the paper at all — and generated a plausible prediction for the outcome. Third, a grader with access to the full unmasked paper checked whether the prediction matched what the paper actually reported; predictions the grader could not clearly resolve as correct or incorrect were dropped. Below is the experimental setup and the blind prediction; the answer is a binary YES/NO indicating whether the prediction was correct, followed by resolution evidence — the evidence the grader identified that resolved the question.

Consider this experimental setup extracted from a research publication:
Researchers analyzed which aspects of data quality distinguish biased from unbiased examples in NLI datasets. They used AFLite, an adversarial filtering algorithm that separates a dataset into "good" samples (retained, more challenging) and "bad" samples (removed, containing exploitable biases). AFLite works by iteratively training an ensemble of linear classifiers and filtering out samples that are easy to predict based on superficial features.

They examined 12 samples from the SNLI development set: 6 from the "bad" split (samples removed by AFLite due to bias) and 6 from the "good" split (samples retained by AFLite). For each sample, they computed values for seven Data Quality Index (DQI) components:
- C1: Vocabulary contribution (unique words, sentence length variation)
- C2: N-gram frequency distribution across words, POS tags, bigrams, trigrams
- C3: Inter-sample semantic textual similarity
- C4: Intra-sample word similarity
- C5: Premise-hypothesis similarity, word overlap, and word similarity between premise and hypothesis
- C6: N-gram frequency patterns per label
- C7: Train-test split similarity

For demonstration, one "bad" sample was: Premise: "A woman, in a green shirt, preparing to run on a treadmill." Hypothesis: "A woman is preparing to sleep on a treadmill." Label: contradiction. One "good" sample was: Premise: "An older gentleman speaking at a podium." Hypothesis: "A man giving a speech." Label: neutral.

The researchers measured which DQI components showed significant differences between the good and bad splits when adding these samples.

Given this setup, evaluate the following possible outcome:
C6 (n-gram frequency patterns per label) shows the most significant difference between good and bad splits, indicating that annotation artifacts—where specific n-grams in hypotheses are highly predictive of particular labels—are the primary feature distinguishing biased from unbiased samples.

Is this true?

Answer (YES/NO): NO